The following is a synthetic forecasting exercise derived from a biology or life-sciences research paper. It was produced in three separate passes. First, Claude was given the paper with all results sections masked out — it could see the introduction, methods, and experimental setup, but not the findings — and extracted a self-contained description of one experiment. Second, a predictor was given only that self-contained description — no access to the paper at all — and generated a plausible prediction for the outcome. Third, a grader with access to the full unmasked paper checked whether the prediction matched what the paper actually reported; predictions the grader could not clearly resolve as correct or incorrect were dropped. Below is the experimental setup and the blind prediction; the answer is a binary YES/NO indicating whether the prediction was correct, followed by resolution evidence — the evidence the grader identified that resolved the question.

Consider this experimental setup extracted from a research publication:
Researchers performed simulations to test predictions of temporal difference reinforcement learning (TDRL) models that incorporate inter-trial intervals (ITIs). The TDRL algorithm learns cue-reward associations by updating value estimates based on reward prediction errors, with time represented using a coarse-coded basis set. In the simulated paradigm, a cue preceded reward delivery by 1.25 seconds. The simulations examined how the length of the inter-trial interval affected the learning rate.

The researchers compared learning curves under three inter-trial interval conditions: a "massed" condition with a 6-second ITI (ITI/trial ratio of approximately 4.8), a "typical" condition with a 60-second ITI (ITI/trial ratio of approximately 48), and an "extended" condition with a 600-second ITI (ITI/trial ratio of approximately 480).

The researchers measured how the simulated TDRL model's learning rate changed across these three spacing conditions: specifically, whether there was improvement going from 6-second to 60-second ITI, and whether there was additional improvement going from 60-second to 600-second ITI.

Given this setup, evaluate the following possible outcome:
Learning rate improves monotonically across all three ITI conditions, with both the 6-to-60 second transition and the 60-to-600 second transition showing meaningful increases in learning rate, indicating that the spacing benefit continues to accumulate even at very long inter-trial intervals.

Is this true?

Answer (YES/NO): NO